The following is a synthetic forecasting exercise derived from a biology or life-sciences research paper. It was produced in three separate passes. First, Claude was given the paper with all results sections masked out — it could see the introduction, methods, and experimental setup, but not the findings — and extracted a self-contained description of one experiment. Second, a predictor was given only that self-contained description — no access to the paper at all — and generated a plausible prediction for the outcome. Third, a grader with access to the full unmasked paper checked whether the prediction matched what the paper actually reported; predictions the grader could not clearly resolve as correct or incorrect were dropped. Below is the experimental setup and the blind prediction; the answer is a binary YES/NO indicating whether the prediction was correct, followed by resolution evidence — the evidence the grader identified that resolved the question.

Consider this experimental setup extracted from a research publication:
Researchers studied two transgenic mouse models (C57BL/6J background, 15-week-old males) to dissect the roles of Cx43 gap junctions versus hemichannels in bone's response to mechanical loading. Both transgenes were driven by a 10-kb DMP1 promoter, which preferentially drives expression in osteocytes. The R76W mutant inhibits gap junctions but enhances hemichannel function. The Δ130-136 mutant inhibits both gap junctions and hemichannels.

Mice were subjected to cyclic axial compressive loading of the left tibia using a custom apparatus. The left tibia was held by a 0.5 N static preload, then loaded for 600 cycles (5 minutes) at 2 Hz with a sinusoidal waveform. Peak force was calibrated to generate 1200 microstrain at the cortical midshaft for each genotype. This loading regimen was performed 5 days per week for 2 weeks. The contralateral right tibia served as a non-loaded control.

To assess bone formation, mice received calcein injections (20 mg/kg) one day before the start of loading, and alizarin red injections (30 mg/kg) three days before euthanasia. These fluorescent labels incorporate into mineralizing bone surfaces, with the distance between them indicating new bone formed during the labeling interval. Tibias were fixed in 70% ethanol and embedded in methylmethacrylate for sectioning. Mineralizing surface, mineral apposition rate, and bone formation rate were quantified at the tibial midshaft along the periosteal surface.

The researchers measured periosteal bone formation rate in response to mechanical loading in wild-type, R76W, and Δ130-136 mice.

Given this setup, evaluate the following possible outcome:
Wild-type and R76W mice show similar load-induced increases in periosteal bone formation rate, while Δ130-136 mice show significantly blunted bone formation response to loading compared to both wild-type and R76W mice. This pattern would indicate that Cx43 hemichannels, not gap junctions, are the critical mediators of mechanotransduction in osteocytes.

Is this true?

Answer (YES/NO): NO